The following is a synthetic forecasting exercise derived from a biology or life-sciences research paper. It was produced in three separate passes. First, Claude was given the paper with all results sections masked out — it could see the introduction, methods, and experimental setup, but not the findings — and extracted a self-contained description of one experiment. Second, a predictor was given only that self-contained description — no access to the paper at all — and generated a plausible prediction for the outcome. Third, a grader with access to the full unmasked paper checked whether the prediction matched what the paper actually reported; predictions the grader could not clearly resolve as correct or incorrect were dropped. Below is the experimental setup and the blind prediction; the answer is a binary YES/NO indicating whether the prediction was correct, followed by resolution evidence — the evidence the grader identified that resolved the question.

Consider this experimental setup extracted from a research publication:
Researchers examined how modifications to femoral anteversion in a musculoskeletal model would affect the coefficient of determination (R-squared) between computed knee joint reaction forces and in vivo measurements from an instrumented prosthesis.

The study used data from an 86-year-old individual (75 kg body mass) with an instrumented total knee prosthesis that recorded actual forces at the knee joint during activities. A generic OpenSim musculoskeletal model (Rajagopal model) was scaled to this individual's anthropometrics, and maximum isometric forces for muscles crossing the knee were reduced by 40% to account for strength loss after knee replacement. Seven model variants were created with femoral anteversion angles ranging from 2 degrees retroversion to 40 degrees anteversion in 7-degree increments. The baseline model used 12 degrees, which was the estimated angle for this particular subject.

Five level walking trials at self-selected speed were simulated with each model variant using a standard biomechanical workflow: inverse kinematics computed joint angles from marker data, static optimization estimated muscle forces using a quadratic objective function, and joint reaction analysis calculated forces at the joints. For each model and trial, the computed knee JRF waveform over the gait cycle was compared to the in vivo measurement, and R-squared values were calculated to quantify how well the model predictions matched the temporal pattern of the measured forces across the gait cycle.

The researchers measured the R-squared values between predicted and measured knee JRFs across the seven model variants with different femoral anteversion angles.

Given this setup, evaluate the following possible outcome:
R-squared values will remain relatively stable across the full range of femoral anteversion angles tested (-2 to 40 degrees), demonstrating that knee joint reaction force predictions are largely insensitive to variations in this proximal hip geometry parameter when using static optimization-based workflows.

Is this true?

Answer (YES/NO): NO